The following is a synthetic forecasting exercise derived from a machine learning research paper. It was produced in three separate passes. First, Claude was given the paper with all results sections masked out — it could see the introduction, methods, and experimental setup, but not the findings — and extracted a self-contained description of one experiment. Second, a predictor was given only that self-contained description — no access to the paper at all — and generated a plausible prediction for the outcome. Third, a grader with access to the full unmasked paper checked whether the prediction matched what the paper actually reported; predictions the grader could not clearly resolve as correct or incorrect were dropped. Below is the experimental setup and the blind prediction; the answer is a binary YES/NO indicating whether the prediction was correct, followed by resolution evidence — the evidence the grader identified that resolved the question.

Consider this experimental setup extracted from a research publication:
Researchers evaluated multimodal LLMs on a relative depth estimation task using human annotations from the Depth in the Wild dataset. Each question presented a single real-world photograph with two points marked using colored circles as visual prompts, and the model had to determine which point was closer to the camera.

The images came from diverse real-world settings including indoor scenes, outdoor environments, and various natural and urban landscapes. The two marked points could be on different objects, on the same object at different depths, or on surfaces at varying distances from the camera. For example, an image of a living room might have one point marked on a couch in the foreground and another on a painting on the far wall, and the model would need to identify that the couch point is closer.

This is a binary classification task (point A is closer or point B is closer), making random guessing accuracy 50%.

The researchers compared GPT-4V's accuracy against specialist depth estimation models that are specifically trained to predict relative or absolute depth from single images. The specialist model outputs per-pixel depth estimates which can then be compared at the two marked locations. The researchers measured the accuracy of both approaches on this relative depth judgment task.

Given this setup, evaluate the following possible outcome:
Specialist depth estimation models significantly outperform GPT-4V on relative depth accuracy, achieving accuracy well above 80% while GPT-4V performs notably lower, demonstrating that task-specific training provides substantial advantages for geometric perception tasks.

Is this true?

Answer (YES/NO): YES